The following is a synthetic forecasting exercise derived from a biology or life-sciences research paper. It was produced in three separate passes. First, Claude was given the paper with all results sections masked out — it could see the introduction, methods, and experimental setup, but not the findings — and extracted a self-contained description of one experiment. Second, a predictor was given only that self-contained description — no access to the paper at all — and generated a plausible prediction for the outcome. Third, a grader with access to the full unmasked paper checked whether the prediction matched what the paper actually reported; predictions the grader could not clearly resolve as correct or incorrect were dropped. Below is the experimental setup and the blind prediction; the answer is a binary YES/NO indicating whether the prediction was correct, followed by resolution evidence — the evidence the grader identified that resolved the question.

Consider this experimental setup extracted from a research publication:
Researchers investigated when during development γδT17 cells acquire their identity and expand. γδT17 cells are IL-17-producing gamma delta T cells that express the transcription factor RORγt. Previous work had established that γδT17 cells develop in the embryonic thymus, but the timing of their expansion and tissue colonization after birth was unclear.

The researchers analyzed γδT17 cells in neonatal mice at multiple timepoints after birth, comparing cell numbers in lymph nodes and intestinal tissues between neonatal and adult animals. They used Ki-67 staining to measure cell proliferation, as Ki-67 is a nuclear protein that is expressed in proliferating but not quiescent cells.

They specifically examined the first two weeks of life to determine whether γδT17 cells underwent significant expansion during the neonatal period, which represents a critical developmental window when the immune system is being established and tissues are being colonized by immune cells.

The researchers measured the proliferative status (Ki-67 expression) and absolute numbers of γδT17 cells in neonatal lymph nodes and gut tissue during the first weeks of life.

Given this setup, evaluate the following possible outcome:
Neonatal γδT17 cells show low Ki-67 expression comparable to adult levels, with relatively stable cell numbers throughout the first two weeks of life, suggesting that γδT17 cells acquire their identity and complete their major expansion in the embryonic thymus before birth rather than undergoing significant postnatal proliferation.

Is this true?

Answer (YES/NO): NO